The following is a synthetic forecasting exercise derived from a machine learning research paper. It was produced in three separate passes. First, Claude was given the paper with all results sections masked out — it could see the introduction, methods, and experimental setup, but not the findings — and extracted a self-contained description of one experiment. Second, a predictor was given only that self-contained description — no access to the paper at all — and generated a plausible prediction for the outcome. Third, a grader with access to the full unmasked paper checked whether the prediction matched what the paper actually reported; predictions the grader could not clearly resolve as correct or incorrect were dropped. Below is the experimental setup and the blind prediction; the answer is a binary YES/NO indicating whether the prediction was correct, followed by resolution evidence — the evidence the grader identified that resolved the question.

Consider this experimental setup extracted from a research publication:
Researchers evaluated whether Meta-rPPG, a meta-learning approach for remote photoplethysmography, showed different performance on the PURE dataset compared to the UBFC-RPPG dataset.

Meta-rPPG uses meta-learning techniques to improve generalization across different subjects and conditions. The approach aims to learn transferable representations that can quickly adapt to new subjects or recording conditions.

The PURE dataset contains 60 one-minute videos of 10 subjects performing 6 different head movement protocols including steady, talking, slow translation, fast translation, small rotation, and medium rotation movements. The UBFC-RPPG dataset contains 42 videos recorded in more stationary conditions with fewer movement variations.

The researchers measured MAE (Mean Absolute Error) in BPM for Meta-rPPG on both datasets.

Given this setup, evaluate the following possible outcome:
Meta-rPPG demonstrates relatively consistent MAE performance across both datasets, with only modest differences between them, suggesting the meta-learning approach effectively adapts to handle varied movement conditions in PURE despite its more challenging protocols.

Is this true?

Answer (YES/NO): NO